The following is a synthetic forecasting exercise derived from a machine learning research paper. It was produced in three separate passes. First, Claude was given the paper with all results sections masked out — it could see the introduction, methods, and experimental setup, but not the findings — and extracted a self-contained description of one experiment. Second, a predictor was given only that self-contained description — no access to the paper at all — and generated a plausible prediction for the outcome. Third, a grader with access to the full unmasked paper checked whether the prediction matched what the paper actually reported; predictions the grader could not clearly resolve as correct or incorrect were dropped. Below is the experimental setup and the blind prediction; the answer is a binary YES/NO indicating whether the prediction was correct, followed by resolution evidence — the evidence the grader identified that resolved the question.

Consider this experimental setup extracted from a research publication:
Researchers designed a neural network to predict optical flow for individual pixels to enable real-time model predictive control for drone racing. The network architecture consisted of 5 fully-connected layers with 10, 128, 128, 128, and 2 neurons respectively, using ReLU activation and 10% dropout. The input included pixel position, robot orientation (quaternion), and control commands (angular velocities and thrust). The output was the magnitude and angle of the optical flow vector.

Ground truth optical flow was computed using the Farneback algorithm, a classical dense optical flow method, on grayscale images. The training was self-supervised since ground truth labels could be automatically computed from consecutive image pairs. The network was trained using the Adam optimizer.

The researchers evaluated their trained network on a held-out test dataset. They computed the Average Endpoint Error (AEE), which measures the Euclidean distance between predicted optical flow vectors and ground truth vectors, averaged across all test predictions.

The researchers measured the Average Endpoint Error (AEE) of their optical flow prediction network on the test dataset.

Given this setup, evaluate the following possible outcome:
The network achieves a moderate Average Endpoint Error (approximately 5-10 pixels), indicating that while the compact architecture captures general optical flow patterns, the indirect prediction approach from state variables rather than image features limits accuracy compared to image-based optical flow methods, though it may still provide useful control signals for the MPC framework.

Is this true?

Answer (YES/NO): NO